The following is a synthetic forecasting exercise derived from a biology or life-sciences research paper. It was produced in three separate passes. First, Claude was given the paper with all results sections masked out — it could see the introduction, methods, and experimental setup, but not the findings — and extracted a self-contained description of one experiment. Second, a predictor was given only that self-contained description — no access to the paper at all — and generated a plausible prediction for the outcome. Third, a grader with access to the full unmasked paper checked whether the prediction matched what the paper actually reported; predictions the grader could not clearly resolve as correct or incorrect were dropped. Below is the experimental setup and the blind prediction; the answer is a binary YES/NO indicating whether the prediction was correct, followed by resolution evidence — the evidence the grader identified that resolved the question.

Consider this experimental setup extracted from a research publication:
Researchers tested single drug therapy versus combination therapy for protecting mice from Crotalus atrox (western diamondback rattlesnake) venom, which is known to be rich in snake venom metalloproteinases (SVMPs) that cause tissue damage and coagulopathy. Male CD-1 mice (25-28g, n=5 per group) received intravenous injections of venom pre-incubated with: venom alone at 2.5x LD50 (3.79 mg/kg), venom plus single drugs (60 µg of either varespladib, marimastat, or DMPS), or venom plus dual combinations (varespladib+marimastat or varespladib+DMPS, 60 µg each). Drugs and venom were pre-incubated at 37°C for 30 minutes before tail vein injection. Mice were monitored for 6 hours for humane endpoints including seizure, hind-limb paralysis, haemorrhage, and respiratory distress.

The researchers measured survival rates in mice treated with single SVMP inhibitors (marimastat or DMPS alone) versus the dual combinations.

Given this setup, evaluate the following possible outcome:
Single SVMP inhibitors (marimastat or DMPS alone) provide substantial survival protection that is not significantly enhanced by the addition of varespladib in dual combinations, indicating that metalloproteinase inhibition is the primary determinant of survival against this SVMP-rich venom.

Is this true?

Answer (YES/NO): NO